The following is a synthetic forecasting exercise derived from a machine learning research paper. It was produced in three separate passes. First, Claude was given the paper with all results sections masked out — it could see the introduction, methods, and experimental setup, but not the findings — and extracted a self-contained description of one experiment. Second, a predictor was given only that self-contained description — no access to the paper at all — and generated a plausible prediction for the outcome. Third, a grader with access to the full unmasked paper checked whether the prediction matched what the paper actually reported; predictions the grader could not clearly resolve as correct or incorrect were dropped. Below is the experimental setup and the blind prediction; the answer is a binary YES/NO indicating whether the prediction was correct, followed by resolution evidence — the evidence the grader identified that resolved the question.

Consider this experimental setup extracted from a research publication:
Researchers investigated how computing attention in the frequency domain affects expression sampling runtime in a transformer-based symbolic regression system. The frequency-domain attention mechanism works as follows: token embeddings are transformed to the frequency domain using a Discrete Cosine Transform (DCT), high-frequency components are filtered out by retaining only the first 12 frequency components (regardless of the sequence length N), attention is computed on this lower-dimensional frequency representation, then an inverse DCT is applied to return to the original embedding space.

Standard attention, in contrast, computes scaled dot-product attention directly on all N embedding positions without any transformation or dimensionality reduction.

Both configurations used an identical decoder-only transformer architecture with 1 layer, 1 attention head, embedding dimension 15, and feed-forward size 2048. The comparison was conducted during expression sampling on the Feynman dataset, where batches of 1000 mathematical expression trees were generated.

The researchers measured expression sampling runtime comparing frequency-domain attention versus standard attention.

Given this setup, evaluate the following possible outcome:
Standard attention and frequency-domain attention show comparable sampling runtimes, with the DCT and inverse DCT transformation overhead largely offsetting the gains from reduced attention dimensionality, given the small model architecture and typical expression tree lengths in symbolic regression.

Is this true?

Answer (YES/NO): NO